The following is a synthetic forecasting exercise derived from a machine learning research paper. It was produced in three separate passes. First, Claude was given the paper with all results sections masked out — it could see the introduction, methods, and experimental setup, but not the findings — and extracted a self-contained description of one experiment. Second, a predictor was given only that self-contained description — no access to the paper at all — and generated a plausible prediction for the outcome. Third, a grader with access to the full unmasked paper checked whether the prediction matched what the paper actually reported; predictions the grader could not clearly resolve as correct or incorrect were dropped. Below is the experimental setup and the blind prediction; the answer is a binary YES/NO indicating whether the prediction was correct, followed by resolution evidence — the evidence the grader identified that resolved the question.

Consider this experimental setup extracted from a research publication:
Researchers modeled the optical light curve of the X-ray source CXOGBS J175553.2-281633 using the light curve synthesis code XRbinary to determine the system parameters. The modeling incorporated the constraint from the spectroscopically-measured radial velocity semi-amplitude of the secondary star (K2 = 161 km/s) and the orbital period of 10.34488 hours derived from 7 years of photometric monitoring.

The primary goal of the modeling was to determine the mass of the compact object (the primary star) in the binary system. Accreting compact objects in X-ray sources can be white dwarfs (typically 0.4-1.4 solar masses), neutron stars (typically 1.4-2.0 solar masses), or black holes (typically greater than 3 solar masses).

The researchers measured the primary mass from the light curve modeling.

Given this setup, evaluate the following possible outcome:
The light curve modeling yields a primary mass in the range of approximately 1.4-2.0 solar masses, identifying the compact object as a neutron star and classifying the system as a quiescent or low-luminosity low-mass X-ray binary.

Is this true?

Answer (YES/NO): NO